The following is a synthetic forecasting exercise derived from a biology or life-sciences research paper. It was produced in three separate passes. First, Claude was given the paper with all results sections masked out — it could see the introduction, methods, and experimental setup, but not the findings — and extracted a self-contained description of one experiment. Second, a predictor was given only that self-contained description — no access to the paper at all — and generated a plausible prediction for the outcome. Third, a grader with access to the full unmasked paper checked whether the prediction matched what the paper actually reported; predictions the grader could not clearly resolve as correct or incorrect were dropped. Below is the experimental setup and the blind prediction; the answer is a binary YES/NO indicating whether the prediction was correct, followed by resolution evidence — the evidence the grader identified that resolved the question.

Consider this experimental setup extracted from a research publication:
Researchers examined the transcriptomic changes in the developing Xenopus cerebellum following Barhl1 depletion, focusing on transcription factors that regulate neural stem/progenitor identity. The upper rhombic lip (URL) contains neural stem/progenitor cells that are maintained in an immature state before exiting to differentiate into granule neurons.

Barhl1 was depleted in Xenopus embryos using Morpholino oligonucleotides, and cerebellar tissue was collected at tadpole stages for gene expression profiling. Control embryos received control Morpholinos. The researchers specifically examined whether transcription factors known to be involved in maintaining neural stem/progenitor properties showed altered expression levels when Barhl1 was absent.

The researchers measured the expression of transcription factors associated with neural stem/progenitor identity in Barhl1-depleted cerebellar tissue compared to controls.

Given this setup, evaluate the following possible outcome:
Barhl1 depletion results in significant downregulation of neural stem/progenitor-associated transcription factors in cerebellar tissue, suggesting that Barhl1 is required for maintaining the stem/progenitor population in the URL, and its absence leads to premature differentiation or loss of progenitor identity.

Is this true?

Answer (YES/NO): NO